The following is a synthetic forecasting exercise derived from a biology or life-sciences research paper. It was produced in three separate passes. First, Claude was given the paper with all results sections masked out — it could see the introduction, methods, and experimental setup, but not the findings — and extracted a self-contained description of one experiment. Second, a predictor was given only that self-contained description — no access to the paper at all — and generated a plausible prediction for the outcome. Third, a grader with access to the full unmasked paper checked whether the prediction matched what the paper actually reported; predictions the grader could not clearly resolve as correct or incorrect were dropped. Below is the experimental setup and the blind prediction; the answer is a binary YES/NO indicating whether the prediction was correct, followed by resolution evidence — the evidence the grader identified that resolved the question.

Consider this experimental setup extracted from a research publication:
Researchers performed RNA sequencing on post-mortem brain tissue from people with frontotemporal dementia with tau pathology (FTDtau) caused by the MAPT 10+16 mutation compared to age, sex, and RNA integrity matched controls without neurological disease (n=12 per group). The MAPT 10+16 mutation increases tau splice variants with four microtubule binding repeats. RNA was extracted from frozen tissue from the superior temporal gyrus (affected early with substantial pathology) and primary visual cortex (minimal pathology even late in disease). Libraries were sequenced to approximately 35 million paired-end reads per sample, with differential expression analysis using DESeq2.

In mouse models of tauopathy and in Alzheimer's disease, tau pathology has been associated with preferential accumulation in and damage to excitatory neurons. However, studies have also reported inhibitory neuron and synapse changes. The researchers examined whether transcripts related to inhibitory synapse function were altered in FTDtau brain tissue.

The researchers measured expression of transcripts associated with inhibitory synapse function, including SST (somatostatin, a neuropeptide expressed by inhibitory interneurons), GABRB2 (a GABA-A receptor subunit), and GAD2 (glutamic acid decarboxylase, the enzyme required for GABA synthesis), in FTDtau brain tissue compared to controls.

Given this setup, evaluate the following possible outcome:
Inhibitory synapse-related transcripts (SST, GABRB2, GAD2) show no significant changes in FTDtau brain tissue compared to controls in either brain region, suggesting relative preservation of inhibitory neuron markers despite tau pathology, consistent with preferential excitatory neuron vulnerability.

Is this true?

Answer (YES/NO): NO